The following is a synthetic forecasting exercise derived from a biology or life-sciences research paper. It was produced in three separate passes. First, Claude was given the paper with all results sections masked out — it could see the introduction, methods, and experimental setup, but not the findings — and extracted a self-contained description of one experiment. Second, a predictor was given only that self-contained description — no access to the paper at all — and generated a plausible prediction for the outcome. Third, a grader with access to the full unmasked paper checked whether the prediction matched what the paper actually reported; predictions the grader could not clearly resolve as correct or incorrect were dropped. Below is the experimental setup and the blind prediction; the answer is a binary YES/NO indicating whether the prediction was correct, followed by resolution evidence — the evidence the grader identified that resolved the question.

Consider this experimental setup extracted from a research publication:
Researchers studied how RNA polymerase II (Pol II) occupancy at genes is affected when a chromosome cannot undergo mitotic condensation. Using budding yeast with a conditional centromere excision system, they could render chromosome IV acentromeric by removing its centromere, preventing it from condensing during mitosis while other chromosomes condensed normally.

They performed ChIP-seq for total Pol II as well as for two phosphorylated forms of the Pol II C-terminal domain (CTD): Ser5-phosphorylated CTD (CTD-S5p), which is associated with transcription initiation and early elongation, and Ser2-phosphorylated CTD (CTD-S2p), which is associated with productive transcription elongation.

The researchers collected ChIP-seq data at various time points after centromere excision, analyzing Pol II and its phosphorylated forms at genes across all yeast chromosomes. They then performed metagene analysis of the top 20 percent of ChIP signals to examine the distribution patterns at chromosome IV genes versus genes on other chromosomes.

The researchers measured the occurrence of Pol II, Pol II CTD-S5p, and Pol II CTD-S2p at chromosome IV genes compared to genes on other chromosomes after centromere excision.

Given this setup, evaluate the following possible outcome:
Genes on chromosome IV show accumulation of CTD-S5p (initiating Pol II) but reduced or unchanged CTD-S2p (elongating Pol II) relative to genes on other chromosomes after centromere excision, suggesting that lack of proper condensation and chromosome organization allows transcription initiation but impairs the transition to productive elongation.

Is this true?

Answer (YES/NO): NO